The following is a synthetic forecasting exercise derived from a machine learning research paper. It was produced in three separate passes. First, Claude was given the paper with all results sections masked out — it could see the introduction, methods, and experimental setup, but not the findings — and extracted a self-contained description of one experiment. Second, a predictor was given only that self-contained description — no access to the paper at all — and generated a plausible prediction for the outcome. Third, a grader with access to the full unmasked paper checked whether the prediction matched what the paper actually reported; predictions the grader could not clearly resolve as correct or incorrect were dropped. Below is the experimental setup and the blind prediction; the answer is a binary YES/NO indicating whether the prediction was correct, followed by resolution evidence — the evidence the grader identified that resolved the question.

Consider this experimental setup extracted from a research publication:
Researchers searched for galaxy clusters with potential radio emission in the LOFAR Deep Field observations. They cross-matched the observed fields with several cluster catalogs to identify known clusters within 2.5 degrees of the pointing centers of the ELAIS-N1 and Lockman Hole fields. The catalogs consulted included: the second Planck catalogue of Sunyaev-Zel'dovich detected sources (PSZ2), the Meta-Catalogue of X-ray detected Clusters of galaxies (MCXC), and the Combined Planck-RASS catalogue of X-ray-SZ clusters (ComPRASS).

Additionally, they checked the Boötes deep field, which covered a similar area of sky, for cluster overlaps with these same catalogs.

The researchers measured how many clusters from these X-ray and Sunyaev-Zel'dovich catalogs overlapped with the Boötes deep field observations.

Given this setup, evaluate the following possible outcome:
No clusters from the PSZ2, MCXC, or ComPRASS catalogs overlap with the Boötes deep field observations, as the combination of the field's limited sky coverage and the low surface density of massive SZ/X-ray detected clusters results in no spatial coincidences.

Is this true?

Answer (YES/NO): YES